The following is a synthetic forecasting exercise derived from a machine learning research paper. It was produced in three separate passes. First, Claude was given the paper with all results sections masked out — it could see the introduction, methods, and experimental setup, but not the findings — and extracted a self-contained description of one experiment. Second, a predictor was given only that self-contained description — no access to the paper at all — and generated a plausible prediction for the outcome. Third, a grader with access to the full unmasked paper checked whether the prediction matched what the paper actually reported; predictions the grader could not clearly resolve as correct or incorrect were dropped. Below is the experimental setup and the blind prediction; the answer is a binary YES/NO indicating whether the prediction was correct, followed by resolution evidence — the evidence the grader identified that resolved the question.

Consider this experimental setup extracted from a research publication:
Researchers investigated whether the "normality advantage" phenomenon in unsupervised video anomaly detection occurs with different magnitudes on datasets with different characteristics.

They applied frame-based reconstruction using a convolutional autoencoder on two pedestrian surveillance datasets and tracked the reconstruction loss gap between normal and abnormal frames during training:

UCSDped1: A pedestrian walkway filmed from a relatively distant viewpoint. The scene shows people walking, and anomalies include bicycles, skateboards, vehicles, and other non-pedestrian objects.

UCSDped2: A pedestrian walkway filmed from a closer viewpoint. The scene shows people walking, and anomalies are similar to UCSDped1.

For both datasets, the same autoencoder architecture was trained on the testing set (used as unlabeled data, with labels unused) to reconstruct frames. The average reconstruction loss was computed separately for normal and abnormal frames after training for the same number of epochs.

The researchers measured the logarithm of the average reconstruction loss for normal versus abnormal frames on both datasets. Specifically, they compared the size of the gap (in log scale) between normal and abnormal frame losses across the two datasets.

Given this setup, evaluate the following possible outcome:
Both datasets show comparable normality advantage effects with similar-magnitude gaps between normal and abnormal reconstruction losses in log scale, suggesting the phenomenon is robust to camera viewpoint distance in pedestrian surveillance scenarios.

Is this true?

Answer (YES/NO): NO